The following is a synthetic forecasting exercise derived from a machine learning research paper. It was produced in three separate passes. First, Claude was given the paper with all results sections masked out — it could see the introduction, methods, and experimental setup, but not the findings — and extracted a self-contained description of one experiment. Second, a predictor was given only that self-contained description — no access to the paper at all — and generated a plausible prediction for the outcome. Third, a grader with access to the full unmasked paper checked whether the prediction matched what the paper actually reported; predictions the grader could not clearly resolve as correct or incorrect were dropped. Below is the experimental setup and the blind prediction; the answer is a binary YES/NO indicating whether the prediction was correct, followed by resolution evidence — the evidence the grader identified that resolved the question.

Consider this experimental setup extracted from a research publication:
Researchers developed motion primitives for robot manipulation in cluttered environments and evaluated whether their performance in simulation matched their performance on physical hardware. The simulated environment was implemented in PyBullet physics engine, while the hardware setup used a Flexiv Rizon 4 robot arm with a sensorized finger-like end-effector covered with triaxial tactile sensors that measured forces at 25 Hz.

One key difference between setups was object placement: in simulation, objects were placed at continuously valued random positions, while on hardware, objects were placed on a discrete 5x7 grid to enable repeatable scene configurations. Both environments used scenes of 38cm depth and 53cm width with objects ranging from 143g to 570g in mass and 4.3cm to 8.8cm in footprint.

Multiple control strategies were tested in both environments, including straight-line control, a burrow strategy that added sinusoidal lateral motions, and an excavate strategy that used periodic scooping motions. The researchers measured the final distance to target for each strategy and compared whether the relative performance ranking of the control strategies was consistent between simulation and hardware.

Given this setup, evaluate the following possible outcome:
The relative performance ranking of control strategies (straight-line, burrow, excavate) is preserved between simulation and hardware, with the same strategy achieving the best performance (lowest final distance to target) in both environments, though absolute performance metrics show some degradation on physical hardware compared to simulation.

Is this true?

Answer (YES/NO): NO